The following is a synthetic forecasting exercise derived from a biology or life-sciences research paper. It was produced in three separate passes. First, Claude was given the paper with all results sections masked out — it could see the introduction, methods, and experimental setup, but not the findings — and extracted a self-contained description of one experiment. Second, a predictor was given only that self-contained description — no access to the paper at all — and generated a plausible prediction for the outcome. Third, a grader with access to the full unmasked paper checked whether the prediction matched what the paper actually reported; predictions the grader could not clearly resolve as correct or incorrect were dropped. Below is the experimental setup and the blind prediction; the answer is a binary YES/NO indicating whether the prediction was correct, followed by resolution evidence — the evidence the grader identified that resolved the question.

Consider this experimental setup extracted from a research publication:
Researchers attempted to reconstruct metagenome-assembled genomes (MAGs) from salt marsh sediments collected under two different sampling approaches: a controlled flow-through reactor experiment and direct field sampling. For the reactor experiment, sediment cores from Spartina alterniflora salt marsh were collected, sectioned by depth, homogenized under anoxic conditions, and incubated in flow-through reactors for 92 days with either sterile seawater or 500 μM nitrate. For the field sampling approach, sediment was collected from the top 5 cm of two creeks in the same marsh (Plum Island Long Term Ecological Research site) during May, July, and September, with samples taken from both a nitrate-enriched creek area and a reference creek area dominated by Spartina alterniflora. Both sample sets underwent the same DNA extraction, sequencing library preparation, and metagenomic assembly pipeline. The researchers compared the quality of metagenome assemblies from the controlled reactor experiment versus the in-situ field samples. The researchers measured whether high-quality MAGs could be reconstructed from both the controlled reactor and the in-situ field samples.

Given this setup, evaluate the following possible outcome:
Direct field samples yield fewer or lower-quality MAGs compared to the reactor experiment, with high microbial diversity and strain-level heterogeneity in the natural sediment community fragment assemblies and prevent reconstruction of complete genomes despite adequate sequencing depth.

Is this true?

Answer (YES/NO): NO